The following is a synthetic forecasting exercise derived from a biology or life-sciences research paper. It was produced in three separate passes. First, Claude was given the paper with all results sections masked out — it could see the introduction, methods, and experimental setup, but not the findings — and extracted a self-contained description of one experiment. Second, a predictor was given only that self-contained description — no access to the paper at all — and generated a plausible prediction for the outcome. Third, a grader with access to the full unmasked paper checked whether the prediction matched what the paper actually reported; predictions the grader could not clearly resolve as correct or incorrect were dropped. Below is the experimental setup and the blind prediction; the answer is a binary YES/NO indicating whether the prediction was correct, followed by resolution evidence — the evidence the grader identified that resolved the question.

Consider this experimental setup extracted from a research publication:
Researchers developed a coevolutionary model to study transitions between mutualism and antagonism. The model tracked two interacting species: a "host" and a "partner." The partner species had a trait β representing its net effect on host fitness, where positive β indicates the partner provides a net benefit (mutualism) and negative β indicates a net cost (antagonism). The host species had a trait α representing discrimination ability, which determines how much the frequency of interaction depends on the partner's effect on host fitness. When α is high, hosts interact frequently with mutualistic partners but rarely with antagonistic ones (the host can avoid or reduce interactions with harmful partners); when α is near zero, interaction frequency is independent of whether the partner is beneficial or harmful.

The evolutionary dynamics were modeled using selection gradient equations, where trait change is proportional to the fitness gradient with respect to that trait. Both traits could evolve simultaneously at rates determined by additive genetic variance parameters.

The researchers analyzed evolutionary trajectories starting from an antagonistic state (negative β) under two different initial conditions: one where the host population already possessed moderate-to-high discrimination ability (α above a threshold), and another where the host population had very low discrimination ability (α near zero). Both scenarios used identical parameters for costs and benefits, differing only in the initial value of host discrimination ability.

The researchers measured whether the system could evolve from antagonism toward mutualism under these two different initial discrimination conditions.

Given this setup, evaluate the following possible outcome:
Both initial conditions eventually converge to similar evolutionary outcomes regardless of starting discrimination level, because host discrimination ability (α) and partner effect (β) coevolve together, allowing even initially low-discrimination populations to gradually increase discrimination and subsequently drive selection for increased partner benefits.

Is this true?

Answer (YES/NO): NO